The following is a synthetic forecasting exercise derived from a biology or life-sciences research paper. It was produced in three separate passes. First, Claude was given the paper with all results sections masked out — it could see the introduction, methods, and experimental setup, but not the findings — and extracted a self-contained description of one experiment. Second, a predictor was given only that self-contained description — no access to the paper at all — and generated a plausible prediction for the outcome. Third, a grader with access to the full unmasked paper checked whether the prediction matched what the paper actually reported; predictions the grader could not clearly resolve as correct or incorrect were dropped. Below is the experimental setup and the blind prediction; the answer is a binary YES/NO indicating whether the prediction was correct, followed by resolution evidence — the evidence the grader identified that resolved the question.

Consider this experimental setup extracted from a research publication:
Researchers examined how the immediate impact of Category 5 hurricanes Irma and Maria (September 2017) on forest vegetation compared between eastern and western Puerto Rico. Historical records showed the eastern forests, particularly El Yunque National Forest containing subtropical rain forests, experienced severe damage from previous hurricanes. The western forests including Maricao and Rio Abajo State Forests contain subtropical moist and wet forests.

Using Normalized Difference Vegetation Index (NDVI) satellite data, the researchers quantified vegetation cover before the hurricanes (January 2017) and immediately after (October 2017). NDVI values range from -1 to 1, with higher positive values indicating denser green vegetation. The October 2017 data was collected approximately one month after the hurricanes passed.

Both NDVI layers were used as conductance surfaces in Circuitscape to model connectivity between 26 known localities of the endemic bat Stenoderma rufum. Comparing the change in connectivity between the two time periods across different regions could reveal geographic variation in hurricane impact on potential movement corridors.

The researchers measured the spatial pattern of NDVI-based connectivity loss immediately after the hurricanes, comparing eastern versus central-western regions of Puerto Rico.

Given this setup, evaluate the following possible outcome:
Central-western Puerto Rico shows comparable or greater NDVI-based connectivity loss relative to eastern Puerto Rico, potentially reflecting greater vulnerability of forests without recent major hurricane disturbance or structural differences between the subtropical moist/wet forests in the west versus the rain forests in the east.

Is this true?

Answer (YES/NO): YES